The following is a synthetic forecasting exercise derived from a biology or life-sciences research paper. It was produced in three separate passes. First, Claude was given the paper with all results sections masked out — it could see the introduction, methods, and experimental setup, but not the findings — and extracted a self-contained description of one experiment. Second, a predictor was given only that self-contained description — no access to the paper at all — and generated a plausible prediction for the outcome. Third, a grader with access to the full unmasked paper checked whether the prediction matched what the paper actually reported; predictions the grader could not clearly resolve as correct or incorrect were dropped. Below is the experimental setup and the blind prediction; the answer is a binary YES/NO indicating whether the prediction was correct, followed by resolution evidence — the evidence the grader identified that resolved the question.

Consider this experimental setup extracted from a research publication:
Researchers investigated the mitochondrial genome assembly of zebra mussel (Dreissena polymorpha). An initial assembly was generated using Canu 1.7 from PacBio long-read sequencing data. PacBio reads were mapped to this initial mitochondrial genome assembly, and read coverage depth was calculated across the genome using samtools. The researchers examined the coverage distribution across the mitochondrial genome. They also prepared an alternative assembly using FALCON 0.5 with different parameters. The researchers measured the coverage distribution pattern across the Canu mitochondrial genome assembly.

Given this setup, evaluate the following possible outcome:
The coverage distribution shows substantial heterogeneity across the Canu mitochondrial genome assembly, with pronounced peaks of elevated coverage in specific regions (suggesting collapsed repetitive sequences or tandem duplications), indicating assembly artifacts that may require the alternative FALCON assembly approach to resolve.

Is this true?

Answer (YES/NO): YES